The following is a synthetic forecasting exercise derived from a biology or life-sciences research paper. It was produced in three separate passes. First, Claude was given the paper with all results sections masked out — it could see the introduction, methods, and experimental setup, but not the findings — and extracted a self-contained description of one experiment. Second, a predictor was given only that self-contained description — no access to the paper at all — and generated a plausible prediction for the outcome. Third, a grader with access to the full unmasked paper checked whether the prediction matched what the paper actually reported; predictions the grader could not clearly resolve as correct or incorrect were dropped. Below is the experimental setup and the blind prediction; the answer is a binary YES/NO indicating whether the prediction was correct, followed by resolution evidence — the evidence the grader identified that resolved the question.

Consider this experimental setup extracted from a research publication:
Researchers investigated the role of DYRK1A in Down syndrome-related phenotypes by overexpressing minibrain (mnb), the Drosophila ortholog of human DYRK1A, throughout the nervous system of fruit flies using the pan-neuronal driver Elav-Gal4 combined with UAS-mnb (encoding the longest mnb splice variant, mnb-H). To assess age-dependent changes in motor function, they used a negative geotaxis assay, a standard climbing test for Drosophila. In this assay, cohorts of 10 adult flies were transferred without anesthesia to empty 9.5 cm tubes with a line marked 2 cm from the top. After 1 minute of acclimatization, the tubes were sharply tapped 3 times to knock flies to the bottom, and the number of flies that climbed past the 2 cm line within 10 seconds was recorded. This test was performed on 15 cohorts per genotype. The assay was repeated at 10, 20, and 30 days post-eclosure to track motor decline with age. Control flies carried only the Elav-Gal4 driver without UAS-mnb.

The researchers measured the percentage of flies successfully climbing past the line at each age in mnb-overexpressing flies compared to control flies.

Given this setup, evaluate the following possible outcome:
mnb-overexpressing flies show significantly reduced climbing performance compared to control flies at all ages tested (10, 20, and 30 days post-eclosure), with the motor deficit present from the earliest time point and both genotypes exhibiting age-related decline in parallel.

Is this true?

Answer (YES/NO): NO